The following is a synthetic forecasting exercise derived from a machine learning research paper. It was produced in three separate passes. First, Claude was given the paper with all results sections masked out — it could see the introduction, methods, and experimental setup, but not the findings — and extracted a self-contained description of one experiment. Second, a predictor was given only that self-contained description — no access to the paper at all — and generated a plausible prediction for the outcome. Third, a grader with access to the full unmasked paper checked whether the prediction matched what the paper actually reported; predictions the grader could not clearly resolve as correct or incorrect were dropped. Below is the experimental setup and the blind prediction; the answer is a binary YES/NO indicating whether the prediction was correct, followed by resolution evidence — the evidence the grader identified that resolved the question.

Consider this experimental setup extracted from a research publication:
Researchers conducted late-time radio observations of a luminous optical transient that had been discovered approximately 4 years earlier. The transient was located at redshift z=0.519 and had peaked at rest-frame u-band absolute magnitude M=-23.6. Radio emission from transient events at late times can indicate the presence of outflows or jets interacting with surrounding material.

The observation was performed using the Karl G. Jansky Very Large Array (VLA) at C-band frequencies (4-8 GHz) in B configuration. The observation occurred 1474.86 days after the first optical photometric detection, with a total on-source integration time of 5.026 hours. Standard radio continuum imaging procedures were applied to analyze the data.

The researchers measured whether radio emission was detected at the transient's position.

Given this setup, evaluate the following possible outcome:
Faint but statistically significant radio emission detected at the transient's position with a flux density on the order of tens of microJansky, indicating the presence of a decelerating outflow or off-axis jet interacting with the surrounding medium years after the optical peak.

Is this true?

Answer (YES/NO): NO